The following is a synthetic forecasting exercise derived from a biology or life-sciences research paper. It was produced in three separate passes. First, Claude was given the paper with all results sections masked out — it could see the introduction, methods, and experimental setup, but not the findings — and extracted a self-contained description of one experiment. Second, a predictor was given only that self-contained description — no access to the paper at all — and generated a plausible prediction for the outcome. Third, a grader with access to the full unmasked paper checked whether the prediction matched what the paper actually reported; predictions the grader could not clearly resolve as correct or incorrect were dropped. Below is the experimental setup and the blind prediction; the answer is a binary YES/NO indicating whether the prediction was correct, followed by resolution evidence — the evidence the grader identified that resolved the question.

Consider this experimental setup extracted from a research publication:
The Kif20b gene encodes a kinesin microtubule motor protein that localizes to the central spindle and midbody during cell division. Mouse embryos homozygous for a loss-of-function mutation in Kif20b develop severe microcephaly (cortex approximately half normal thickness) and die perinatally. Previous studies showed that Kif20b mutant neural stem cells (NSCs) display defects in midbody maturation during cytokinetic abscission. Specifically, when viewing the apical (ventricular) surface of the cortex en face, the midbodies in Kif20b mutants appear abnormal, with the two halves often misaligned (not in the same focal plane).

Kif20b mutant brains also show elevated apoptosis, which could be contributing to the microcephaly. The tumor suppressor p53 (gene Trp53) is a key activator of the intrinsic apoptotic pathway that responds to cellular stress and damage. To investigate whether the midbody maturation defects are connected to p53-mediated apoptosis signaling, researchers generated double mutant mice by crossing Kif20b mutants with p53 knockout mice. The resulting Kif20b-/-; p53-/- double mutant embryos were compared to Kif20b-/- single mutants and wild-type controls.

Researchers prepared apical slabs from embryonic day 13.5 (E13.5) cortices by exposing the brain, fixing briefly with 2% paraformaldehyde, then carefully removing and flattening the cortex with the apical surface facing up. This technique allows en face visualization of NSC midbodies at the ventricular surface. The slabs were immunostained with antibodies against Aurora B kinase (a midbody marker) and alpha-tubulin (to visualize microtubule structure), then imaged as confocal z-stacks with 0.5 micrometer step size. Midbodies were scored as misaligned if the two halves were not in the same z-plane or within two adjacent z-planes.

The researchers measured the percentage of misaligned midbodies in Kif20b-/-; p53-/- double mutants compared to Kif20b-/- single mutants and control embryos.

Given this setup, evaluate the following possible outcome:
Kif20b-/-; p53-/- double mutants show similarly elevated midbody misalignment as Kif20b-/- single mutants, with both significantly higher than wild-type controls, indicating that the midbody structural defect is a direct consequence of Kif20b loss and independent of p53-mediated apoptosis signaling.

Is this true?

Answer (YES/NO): YES